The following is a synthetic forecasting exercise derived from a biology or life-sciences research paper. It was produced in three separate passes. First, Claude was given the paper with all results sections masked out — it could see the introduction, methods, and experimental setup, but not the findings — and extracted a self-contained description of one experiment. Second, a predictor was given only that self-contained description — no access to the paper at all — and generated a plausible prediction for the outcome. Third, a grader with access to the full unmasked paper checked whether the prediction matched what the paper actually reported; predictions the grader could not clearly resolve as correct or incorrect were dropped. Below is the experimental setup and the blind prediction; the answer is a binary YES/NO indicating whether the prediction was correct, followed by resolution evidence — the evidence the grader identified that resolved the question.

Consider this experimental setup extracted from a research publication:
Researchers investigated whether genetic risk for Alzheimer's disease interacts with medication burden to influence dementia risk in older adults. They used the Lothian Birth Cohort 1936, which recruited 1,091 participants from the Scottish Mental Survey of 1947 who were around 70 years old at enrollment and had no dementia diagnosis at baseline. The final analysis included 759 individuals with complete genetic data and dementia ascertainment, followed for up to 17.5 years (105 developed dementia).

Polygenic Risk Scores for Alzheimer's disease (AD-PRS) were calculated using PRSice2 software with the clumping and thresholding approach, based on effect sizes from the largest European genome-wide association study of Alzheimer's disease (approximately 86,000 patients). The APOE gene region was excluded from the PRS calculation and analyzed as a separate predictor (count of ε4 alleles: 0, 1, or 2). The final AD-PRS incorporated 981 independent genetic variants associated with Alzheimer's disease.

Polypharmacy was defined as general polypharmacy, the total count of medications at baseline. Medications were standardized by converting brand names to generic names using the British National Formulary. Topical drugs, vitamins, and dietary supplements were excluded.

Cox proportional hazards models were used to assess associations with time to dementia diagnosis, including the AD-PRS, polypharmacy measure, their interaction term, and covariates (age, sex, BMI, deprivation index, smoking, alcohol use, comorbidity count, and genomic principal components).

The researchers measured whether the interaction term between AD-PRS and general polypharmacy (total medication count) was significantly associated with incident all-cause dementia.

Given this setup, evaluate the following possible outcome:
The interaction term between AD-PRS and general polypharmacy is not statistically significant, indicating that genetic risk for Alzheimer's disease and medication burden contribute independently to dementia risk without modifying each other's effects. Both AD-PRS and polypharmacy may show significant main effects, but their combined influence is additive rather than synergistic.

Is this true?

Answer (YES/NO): YES